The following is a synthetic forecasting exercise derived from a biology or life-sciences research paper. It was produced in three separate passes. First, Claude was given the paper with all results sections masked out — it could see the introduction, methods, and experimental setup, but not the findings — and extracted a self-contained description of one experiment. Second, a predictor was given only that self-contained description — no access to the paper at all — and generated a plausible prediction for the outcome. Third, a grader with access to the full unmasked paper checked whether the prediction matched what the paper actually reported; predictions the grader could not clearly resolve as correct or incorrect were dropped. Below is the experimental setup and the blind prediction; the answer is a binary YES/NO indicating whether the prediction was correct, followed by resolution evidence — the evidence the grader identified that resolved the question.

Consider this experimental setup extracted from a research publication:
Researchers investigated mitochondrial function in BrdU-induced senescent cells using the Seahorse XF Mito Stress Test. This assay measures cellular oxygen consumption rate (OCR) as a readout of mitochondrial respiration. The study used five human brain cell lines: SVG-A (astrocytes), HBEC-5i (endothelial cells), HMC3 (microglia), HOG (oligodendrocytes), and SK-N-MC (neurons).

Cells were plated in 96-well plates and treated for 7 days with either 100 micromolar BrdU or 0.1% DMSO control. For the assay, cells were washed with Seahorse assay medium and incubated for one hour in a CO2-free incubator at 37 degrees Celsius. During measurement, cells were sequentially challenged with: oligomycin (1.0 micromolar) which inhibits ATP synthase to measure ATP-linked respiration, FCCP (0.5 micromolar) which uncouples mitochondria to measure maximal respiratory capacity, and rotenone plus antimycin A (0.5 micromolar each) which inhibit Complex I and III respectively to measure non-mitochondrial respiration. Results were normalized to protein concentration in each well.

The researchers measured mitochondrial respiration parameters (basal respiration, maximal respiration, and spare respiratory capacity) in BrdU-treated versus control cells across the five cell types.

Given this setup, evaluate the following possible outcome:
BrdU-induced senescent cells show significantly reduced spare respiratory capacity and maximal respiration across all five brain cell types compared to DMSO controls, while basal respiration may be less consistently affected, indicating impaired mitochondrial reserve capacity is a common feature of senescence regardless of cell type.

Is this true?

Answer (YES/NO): NO